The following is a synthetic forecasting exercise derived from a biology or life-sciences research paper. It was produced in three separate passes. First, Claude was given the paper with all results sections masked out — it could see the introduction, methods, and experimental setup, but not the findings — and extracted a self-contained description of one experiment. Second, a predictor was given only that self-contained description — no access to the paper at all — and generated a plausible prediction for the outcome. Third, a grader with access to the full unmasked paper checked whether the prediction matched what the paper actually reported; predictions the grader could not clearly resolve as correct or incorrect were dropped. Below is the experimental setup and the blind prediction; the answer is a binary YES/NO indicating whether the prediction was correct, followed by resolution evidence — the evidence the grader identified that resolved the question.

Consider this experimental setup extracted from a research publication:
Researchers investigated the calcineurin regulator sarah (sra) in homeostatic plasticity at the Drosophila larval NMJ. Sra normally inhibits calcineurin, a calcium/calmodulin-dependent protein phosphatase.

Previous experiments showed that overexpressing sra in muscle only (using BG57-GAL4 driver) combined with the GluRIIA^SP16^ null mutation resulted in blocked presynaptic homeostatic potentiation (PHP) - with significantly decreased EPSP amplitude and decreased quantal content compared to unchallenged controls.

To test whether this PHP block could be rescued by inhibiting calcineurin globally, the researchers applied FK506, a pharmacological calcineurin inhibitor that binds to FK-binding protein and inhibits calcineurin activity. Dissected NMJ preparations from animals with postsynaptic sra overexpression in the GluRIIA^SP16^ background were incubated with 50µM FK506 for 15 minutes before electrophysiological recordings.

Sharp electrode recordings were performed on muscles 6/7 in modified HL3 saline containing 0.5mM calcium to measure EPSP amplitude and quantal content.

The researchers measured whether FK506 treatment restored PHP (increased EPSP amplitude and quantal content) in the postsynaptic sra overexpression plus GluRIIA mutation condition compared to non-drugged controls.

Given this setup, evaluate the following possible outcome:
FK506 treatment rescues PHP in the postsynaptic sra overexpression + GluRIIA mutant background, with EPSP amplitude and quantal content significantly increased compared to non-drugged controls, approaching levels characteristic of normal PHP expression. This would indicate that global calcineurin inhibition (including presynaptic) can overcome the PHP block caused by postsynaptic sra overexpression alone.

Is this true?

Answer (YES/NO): YES